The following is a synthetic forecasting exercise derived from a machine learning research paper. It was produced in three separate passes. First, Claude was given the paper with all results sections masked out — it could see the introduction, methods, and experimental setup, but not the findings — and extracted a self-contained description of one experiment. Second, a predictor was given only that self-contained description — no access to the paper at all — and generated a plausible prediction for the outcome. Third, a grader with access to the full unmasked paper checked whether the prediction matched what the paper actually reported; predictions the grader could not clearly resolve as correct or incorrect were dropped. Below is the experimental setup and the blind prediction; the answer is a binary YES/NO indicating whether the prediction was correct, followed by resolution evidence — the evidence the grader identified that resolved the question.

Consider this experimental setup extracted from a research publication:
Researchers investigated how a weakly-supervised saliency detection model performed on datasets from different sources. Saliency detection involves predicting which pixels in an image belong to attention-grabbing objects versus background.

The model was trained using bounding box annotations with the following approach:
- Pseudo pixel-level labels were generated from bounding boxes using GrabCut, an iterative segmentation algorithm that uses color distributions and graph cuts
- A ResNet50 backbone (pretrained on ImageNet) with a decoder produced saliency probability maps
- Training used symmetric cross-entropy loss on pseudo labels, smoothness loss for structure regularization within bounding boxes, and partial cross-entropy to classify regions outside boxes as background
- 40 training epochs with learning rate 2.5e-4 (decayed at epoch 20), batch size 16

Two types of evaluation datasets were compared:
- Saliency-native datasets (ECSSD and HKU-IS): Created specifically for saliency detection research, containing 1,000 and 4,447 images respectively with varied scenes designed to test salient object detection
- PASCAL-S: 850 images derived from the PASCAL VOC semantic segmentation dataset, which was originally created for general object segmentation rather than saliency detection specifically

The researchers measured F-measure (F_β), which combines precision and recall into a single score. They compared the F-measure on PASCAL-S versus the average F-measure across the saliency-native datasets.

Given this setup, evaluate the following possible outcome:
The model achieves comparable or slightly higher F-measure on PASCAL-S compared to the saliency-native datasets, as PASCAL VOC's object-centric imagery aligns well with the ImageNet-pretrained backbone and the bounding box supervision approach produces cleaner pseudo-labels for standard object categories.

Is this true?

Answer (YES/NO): NO